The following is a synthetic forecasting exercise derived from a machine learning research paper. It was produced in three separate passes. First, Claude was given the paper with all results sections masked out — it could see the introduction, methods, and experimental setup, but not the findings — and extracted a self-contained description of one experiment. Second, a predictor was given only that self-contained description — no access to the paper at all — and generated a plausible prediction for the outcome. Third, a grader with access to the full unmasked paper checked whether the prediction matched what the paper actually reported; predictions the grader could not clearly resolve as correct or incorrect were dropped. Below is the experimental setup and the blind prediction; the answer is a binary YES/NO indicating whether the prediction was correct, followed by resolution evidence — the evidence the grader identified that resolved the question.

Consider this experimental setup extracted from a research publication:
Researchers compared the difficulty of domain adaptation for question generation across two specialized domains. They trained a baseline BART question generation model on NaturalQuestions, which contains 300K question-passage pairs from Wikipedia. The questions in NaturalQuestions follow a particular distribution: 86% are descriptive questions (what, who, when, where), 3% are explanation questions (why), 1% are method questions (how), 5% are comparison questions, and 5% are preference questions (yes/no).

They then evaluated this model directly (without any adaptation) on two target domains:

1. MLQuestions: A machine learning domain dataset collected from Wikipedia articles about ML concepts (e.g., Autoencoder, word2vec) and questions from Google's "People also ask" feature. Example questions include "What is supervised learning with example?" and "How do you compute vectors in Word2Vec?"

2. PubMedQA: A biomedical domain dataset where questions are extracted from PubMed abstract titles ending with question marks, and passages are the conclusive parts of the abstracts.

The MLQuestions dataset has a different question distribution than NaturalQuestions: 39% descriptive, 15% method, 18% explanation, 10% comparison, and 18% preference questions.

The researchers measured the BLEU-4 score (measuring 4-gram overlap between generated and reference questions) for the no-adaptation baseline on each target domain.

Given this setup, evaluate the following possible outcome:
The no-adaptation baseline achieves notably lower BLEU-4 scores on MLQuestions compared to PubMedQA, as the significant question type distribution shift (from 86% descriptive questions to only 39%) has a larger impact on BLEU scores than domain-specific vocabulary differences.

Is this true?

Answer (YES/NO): NO